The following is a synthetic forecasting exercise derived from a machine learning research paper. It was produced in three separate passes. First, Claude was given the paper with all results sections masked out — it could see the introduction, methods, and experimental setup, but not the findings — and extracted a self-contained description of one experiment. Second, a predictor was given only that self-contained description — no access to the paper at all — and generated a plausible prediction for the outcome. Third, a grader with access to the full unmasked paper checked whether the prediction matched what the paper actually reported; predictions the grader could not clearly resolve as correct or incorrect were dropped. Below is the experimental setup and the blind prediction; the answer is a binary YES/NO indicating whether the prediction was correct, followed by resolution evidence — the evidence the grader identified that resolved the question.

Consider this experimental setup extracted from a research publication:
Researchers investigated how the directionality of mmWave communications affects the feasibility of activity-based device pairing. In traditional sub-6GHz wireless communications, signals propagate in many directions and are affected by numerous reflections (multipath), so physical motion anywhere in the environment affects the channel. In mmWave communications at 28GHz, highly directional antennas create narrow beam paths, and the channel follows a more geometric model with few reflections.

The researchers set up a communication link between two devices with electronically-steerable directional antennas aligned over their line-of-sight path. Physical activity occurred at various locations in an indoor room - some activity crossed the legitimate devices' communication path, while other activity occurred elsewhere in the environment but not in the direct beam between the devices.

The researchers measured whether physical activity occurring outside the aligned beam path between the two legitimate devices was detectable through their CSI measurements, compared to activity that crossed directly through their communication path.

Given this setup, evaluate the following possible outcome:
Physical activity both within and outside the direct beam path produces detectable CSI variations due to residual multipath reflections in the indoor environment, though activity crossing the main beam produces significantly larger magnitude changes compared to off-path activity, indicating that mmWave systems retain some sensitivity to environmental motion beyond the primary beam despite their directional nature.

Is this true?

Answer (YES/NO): NO